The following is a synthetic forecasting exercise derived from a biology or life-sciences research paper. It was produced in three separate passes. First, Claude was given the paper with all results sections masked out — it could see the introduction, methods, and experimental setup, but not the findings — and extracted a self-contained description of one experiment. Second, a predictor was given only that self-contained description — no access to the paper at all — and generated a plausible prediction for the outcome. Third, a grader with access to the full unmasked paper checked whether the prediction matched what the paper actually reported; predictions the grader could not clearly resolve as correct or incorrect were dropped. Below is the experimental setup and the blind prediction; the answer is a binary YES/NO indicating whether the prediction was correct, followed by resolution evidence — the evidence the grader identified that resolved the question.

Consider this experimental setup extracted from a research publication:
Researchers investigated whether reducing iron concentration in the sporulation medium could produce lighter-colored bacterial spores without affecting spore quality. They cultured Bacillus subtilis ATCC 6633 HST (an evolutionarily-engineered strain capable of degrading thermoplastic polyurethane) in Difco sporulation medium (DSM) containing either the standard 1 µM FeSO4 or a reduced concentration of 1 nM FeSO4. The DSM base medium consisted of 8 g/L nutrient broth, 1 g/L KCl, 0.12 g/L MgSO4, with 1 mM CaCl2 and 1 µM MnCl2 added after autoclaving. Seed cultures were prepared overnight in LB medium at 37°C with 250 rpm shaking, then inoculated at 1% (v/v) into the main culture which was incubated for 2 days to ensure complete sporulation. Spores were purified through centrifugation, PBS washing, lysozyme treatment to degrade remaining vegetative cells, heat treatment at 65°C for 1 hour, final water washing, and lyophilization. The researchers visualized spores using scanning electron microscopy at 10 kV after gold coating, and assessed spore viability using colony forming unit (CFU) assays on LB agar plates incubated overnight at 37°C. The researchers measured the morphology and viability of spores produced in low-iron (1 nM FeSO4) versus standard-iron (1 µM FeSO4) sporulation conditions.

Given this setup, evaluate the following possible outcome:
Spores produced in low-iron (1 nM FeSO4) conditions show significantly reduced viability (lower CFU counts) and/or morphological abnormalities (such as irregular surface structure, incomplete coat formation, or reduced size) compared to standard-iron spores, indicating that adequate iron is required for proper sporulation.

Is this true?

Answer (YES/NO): NO